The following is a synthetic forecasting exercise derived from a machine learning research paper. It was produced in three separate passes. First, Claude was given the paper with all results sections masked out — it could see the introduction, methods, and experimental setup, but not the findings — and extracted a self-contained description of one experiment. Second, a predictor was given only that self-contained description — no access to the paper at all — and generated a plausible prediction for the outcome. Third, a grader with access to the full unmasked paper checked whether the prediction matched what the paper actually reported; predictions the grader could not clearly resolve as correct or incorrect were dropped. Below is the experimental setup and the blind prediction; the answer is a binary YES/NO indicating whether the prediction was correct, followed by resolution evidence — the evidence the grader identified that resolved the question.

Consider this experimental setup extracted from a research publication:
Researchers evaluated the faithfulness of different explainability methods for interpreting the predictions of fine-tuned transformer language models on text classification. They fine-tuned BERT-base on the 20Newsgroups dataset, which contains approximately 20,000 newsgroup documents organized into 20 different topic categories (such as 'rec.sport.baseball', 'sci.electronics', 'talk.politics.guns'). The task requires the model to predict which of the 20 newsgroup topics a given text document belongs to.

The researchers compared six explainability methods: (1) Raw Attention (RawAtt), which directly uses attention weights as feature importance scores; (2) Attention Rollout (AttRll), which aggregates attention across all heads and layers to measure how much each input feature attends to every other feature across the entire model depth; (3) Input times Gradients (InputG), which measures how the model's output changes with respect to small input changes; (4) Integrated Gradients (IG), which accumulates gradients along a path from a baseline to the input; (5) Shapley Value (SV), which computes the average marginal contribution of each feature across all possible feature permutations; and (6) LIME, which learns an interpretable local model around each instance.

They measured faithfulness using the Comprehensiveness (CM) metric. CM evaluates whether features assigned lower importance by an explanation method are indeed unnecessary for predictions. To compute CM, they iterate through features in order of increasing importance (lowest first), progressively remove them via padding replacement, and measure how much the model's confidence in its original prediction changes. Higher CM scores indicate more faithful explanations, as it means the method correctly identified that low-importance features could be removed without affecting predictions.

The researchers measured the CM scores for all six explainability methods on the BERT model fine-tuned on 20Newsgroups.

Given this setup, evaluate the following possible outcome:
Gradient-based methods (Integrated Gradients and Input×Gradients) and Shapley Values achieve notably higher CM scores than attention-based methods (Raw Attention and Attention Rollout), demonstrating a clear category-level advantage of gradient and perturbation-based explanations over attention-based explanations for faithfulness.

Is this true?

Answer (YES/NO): NO